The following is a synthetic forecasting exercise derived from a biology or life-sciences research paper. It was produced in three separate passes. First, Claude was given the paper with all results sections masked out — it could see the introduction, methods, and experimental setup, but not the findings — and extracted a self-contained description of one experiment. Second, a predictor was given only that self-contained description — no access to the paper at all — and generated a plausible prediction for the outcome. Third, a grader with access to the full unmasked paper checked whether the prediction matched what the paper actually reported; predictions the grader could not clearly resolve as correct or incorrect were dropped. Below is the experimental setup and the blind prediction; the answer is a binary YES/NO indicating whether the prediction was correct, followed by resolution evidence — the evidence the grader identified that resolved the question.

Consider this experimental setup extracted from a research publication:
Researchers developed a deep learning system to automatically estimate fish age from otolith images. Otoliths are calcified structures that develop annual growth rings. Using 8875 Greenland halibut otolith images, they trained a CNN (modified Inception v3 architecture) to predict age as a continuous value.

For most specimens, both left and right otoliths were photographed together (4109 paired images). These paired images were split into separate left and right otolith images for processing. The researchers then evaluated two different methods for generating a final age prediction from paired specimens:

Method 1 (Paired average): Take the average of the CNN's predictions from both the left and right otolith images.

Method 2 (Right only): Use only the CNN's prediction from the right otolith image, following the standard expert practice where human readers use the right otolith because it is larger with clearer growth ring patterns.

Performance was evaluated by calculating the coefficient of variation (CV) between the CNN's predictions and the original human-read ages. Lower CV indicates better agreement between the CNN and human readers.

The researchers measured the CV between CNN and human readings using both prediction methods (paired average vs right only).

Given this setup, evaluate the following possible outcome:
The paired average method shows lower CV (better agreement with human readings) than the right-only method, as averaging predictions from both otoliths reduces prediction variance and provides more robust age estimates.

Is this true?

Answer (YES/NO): NO